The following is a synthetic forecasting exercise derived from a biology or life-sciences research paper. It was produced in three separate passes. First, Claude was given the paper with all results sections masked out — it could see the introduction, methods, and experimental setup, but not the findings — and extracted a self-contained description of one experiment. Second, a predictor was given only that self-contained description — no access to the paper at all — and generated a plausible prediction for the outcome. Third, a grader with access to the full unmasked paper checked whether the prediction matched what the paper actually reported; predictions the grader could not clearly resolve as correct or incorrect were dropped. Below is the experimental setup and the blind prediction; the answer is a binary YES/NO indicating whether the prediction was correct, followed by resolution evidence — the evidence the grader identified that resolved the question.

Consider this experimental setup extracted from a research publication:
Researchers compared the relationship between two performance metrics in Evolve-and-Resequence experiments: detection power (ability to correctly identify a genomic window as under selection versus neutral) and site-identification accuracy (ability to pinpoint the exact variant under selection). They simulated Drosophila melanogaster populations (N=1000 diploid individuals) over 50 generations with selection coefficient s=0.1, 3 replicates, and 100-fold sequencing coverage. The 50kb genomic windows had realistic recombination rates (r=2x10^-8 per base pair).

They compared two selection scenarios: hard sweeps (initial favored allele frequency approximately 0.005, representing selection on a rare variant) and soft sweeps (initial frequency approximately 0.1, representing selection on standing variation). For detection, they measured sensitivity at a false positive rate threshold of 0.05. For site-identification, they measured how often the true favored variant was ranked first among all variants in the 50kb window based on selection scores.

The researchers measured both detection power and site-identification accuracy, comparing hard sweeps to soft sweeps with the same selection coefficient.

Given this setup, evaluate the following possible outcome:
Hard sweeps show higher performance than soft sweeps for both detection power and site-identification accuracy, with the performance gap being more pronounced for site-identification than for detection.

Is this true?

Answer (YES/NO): NO